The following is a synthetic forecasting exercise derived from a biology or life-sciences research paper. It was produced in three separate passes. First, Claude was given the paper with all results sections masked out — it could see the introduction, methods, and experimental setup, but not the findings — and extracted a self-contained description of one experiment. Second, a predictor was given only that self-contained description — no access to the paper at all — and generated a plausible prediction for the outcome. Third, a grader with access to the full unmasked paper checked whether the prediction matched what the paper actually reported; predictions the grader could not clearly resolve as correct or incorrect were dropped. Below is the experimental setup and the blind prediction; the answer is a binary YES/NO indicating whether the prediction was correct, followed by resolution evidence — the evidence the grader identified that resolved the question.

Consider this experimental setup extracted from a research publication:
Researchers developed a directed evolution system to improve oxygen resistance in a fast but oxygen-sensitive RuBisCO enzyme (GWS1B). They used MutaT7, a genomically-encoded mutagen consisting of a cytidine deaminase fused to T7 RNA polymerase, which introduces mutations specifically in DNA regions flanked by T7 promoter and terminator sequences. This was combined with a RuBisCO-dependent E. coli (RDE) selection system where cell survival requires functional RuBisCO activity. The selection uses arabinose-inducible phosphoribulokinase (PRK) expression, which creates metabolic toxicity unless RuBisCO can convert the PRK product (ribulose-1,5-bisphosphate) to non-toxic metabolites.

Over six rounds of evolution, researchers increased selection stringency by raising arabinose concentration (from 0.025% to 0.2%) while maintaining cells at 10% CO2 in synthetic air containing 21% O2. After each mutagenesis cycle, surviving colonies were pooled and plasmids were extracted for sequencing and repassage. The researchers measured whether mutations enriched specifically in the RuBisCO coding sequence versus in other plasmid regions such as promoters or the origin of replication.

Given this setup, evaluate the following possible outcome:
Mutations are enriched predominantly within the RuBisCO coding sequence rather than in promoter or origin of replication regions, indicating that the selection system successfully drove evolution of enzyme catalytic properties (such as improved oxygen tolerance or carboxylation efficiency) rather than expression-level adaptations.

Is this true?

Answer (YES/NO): NO